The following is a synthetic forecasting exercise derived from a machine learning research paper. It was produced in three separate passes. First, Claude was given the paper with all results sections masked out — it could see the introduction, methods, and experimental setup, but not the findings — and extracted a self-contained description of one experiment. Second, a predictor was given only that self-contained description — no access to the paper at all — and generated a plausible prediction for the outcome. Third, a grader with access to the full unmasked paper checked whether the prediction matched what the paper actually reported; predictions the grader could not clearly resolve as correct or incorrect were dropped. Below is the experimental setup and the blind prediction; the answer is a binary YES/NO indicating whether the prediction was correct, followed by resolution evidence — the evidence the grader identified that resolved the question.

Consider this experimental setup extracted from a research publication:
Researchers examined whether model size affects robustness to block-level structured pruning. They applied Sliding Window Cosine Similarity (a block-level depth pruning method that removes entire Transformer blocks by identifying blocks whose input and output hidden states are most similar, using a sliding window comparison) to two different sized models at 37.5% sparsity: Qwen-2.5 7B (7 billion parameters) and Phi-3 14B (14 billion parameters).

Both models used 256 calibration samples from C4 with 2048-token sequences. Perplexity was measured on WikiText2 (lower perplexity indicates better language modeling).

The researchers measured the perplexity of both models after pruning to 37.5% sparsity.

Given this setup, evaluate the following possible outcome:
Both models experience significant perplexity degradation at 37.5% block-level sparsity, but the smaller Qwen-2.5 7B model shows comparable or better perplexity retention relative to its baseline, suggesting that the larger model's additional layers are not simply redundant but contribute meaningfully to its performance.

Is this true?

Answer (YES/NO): YES